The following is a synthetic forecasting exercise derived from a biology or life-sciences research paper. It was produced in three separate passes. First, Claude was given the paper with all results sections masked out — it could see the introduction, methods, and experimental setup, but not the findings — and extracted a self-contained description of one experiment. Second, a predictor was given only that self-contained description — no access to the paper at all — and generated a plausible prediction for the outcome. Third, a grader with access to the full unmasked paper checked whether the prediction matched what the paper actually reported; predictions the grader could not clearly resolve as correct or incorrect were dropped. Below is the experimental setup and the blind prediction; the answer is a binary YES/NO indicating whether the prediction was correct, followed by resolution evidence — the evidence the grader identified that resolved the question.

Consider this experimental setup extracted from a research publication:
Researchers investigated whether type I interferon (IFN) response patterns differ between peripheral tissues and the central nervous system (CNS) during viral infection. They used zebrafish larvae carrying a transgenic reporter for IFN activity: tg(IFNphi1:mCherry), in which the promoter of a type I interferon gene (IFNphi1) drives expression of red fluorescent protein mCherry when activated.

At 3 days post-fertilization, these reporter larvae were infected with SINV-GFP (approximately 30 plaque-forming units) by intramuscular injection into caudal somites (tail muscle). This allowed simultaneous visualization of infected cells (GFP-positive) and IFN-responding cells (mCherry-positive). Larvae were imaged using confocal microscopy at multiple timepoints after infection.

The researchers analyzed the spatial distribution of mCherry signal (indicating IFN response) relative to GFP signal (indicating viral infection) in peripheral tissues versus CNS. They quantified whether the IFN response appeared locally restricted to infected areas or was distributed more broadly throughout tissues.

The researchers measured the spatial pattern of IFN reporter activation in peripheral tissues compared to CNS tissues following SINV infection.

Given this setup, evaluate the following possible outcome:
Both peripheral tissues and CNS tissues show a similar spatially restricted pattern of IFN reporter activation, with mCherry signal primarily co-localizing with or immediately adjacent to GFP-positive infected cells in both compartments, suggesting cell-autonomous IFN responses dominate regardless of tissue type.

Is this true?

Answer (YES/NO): NO